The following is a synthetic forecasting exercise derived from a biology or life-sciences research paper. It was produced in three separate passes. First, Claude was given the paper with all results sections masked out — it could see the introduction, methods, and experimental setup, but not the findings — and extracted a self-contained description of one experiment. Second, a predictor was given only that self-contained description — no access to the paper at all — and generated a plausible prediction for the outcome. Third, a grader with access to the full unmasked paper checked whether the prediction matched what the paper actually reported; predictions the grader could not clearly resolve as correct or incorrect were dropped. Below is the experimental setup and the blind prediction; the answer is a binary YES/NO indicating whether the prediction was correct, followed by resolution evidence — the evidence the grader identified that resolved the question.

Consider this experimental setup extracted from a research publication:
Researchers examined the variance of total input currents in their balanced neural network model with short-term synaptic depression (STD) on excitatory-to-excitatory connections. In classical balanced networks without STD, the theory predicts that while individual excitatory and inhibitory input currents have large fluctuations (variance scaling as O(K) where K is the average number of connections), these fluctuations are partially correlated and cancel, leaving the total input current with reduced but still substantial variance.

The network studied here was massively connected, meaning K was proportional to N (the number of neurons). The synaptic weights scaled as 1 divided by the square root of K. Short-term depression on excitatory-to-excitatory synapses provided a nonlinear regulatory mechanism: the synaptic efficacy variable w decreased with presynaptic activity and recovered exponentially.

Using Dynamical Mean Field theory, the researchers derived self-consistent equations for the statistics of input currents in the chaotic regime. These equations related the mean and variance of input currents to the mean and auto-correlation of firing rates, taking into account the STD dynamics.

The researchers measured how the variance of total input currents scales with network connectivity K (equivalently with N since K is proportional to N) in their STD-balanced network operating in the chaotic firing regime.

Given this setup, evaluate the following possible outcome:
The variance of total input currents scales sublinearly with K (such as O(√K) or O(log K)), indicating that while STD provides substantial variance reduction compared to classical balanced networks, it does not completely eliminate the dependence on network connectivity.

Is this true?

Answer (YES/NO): NO